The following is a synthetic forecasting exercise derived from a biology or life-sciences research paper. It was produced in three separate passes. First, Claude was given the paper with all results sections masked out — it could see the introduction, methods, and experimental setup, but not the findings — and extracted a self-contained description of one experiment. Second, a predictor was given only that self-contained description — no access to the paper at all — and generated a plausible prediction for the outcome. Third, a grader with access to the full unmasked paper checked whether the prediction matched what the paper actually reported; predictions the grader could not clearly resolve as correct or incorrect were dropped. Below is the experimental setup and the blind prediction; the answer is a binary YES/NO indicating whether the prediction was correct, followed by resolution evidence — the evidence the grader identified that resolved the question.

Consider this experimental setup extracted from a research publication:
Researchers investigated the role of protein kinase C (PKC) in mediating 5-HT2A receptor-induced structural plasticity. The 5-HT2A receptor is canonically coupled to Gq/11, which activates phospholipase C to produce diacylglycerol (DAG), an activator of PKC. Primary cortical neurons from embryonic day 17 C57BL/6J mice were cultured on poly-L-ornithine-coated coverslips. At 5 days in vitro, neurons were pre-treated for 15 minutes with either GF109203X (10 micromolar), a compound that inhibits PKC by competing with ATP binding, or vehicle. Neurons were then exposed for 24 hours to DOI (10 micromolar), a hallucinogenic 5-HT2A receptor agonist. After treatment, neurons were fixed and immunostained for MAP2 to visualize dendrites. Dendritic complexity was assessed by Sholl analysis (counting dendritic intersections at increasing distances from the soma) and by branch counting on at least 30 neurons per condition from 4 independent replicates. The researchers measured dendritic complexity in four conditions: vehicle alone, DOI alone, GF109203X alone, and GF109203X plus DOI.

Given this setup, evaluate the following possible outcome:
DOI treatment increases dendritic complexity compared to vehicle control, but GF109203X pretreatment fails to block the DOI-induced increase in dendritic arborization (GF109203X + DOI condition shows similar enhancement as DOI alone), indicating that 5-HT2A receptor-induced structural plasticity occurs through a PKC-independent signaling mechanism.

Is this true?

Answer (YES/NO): NO